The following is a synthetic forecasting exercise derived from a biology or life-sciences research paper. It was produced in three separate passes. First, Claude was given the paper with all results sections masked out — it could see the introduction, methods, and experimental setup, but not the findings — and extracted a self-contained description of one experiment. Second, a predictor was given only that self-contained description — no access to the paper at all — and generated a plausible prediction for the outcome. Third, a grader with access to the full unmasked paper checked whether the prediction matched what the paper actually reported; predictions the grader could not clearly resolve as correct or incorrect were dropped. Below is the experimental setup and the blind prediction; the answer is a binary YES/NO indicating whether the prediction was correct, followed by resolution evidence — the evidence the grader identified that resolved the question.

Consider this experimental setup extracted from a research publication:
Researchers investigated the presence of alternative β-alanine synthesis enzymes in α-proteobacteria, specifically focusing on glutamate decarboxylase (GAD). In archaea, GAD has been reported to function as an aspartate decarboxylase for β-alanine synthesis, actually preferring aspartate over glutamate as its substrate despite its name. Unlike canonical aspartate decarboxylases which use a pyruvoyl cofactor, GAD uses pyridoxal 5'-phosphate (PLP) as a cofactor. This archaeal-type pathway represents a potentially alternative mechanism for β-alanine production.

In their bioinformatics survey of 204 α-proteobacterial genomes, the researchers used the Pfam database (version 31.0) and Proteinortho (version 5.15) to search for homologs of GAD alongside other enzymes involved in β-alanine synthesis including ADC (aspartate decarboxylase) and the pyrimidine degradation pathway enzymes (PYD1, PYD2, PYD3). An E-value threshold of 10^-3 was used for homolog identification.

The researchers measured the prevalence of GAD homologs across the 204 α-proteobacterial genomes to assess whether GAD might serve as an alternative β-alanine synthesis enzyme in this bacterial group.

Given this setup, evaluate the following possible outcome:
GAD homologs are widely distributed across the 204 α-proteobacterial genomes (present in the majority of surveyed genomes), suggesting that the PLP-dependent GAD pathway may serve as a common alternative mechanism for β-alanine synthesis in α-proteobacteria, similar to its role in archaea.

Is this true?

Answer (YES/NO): NO